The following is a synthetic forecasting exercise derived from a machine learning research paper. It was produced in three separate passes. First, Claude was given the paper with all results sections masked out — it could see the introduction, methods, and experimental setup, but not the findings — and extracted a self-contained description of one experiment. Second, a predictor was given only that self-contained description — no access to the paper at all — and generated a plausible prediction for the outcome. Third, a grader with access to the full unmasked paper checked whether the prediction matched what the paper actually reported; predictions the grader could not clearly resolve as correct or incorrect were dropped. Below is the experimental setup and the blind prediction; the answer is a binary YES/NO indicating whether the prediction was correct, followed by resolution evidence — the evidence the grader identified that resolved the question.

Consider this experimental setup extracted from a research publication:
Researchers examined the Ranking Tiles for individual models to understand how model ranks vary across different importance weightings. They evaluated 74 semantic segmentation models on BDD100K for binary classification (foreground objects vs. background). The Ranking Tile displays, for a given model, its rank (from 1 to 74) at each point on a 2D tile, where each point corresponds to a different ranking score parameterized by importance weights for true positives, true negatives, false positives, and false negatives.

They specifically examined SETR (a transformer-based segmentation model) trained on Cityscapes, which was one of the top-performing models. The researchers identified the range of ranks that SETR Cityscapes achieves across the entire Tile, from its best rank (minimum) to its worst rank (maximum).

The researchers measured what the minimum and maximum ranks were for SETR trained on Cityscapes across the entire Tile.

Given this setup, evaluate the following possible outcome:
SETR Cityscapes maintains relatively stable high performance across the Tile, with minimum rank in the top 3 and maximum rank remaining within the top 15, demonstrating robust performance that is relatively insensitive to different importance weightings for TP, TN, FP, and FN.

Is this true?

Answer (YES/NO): YES